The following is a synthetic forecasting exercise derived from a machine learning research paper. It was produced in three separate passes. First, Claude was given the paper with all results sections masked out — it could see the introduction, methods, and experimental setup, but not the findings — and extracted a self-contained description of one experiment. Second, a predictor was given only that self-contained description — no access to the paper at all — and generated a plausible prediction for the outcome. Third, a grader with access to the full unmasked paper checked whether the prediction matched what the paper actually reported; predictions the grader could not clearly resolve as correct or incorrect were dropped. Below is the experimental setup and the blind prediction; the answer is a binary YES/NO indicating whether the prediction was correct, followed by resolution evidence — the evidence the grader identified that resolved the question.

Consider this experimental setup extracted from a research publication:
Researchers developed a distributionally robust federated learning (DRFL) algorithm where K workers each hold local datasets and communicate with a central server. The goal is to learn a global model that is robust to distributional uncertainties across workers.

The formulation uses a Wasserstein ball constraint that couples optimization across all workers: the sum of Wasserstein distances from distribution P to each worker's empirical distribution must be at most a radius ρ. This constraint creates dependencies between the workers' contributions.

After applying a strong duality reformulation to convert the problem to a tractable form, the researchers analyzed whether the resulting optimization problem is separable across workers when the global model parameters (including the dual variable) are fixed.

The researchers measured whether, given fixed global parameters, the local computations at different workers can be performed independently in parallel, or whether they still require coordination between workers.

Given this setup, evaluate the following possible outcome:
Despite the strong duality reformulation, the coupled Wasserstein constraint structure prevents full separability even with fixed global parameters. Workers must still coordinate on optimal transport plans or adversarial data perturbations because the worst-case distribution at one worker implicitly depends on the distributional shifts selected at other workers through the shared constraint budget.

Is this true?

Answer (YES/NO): NO